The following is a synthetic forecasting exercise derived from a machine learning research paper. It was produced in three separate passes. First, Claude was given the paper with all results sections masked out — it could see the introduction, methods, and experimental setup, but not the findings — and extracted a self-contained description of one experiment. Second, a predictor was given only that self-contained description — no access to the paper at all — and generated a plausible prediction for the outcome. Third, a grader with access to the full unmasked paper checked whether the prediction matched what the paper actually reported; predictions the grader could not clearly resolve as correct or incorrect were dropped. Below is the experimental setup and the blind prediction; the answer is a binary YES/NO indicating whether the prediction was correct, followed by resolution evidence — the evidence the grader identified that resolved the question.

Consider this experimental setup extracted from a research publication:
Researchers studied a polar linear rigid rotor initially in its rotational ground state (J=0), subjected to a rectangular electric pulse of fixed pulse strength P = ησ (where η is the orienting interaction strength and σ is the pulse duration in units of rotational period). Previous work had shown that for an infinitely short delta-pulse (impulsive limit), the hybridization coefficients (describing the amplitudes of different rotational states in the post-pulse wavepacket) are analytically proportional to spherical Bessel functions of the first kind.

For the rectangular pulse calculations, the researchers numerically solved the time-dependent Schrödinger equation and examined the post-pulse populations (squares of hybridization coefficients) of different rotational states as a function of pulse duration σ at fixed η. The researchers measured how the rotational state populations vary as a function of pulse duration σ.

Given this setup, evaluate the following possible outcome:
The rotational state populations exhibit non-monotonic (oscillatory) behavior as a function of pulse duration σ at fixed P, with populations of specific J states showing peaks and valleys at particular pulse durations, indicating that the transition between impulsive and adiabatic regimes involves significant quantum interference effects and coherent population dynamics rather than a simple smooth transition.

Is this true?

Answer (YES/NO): YES